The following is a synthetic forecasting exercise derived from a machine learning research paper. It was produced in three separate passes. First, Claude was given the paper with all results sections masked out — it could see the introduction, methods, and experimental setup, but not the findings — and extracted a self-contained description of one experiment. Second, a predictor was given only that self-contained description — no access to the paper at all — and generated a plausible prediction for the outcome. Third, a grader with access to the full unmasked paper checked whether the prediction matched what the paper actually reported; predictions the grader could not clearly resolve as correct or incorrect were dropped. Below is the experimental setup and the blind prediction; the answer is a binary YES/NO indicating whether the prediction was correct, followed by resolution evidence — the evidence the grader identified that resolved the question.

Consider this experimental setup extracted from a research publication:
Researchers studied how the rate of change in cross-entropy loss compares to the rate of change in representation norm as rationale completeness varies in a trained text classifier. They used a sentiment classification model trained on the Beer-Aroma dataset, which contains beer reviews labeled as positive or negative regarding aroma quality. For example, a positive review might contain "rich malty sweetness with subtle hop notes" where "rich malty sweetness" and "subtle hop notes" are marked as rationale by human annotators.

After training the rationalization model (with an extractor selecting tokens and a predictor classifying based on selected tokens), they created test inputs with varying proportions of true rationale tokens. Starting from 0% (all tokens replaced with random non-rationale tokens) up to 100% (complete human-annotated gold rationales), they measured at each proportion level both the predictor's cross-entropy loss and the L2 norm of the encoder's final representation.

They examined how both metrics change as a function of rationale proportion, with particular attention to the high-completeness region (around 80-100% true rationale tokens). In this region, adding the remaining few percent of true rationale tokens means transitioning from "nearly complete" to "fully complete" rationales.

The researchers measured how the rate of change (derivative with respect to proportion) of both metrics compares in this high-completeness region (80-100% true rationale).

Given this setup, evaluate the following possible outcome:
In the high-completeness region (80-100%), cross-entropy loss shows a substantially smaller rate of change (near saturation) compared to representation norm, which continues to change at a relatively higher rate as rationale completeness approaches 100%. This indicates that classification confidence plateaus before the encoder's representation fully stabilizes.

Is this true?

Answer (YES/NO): YES